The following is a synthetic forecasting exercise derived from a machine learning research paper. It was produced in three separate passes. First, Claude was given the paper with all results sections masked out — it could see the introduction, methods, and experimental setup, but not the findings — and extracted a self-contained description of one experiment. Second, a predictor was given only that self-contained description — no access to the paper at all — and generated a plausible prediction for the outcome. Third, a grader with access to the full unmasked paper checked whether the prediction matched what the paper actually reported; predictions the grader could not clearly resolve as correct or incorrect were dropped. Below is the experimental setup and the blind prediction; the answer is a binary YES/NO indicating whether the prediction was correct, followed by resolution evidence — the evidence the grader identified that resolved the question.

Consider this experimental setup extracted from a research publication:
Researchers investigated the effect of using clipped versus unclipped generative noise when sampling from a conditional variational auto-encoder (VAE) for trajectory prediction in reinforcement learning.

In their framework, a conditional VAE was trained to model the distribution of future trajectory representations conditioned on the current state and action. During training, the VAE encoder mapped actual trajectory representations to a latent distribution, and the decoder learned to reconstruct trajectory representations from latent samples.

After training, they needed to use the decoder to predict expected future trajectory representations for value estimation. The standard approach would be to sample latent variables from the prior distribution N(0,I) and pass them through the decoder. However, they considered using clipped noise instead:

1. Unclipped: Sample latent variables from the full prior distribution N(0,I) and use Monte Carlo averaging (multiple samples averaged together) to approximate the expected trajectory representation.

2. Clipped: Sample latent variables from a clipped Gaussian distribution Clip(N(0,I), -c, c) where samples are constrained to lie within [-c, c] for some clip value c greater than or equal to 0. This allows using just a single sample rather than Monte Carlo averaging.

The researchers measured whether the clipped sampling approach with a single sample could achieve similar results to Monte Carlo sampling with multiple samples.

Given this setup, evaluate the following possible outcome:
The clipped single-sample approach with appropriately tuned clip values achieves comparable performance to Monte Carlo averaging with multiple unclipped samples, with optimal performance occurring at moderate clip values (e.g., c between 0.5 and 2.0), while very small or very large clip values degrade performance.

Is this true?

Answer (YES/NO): NO